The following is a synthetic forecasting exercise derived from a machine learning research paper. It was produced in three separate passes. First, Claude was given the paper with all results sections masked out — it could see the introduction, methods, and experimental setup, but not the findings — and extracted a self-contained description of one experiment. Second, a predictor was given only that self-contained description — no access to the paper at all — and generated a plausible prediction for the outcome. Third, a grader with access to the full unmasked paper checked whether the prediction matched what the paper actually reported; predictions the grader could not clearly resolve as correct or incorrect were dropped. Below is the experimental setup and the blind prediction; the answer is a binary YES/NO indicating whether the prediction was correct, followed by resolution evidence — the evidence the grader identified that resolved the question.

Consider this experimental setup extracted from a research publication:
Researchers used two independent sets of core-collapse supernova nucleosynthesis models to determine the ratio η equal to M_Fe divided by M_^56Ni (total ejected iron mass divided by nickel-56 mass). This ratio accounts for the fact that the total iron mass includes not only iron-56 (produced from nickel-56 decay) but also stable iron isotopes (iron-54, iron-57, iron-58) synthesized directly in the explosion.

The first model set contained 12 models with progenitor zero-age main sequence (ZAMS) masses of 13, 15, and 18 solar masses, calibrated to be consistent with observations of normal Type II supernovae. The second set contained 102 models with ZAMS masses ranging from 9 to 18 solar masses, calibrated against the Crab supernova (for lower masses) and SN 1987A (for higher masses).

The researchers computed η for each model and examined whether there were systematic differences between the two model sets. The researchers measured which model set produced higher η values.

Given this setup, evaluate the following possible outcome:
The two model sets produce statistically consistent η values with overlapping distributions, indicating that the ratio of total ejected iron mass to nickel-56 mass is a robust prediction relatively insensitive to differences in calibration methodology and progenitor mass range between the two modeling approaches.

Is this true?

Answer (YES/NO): NO